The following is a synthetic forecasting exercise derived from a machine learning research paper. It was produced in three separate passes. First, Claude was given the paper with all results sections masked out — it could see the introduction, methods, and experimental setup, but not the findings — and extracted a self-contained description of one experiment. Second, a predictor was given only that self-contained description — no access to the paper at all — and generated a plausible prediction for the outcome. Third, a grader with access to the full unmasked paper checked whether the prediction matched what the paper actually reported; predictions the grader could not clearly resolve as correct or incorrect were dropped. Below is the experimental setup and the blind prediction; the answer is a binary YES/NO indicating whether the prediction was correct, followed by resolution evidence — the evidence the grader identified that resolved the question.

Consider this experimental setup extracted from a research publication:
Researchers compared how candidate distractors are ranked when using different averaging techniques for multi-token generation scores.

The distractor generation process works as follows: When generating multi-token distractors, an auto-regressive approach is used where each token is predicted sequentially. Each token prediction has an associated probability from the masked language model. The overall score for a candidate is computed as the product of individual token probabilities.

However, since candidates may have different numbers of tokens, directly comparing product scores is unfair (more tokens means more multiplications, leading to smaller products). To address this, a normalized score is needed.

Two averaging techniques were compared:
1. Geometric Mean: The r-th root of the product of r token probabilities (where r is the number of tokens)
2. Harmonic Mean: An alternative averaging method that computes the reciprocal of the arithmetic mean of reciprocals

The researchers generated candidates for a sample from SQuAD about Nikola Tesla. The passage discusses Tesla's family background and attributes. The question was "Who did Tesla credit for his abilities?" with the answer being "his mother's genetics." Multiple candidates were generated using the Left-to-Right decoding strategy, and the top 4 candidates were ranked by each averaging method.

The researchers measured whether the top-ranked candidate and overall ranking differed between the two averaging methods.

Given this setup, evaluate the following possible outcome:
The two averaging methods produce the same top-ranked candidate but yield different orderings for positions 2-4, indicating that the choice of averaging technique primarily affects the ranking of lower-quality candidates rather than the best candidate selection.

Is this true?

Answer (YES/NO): YES